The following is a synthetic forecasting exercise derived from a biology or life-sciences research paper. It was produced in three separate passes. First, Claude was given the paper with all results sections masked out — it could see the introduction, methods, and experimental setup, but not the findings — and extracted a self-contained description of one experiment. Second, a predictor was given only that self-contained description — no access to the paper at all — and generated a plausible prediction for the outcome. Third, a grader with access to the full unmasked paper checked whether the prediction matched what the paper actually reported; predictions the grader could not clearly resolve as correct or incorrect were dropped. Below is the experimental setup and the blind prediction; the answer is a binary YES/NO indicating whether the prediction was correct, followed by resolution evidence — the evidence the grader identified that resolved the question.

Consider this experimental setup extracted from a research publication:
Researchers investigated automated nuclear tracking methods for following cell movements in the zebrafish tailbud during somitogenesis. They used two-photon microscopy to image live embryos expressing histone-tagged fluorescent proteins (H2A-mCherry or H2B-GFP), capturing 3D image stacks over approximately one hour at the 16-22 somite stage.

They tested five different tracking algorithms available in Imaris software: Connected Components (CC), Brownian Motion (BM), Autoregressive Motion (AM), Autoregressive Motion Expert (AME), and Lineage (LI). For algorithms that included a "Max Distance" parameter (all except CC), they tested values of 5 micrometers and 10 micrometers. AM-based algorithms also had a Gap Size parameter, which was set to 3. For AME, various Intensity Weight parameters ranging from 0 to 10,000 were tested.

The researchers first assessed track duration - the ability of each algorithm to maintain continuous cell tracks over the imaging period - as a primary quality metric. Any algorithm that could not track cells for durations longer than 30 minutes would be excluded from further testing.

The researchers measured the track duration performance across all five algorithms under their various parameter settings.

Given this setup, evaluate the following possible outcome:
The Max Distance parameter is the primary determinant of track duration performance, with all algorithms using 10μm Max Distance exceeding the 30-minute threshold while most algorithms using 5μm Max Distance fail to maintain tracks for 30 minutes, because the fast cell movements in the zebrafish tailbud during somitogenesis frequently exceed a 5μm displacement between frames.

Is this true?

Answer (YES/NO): NO